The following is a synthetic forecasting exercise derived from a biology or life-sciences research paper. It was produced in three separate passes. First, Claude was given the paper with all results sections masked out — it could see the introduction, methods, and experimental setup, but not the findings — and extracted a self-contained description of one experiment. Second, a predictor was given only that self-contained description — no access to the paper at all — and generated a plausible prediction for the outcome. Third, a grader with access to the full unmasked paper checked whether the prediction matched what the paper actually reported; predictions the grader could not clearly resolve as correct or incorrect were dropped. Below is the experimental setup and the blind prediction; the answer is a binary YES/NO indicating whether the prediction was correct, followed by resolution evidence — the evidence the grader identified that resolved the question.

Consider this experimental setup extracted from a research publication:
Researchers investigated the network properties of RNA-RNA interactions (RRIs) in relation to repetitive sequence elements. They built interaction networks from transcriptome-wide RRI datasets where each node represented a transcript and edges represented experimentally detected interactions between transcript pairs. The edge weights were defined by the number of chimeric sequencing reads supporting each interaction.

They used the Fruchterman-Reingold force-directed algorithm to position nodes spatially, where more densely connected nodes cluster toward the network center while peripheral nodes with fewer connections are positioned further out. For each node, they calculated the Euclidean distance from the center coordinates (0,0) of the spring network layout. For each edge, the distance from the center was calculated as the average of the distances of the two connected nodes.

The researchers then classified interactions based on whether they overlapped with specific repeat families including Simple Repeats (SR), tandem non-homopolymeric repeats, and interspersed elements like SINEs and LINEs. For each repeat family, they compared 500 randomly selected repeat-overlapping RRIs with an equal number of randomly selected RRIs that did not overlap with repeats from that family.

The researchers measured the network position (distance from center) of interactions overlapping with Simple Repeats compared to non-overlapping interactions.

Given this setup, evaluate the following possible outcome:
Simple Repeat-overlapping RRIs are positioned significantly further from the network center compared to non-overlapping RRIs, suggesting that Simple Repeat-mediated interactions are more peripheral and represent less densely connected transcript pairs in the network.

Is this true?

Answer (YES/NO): NO